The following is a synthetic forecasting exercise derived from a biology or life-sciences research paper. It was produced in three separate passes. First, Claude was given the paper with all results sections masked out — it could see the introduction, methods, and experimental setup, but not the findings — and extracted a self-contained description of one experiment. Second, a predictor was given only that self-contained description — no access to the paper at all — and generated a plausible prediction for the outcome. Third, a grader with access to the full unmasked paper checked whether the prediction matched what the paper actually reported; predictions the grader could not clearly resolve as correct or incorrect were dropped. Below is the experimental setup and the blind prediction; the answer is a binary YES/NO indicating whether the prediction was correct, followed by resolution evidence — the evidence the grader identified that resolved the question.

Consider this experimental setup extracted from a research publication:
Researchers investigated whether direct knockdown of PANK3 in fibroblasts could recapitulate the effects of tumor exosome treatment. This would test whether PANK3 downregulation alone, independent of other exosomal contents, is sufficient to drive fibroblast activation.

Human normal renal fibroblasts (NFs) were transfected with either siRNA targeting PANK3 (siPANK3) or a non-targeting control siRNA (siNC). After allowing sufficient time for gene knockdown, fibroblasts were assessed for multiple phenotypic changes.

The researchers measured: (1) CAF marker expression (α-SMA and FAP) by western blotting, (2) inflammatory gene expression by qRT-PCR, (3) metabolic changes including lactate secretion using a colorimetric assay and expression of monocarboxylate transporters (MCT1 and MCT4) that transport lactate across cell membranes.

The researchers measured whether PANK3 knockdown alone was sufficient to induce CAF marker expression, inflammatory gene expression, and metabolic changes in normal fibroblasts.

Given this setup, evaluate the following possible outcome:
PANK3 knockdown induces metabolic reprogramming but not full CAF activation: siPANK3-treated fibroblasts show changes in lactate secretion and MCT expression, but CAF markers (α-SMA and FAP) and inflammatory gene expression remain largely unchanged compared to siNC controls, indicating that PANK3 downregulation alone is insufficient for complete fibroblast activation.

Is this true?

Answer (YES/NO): NO